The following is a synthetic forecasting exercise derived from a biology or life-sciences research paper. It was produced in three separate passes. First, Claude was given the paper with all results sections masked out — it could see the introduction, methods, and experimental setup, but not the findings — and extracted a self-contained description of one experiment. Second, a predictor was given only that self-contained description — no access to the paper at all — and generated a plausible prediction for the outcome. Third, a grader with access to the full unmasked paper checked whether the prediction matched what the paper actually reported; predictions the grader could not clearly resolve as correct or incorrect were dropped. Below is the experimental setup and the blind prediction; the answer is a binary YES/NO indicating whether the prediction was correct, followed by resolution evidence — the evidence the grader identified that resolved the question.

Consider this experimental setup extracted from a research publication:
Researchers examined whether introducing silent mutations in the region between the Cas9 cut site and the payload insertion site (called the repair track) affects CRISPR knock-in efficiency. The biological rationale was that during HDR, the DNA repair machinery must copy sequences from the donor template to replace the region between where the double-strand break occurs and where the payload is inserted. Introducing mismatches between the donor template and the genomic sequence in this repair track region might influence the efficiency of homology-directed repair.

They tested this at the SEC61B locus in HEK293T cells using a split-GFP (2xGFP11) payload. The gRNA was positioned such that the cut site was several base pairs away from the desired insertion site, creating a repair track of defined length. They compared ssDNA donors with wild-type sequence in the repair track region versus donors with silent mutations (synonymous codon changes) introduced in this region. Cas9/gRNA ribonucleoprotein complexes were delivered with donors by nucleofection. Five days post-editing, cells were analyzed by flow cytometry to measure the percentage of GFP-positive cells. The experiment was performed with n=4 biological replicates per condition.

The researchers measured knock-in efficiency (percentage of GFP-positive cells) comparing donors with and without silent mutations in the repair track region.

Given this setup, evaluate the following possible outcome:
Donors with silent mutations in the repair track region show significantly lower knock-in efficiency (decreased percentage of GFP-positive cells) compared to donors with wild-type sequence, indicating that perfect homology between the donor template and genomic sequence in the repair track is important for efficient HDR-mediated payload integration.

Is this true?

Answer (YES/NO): NO